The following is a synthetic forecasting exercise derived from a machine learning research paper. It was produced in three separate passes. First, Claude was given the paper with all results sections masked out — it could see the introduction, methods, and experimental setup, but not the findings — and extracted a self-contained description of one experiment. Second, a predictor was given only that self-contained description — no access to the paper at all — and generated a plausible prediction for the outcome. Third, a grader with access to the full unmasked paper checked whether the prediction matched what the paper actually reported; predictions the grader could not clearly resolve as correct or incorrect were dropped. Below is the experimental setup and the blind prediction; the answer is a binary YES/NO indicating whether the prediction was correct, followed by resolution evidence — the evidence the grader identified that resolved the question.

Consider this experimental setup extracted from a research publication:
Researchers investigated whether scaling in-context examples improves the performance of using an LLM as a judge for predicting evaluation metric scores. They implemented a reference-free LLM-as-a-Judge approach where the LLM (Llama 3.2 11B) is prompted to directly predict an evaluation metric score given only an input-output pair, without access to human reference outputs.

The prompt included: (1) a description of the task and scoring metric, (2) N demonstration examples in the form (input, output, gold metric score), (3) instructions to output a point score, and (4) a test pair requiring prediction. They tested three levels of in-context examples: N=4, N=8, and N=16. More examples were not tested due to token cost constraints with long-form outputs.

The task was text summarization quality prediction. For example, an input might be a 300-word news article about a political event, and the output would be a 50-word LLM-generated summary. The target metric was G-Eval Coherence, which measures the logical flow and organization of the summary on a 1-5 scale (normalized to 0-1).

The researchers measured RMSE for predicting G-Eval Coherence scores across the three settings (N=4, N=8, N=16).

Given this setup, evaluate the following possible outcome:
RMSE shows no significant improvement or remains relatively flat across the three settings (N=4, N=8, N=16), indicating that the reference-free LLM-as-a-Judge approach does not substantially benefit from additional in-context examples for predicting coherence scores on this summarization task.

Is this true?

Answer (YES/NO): YES